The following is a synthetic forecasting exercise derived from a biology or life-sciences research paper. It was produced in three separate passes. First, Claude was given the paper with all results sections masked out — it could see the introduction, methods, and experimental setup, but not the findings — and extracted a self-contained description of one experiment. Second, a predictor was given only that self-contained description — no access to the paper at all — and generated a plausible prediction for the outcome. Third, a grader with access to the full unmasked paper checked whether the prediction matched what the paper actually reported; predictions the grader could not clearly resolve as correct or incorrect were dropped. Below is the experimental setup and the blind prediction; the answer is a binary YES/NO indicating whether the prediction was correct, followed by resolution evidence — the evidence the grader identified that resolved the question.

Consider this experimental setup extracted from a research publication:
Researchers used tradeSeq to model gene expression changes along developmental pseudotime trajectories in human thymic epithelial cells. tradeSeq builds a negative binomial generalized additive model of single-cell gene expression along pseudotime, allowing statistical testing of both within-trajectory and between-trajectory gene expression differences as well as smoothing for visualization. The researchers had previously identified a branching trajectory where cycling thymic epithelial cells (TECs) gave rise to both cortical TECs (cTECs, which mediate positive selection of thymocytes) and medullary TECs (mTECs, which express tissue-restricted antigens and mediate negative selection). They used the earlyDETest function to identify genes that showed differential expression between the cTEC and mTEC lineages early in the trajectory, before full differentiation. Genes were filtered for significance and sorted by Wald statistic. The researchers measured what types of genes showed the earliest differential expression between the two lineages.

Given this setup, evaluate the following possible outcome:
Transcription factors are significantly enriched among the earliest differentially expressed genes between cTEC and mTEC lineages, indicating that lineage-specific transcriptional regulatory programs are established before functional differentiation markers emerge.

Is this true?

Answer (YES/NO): NO